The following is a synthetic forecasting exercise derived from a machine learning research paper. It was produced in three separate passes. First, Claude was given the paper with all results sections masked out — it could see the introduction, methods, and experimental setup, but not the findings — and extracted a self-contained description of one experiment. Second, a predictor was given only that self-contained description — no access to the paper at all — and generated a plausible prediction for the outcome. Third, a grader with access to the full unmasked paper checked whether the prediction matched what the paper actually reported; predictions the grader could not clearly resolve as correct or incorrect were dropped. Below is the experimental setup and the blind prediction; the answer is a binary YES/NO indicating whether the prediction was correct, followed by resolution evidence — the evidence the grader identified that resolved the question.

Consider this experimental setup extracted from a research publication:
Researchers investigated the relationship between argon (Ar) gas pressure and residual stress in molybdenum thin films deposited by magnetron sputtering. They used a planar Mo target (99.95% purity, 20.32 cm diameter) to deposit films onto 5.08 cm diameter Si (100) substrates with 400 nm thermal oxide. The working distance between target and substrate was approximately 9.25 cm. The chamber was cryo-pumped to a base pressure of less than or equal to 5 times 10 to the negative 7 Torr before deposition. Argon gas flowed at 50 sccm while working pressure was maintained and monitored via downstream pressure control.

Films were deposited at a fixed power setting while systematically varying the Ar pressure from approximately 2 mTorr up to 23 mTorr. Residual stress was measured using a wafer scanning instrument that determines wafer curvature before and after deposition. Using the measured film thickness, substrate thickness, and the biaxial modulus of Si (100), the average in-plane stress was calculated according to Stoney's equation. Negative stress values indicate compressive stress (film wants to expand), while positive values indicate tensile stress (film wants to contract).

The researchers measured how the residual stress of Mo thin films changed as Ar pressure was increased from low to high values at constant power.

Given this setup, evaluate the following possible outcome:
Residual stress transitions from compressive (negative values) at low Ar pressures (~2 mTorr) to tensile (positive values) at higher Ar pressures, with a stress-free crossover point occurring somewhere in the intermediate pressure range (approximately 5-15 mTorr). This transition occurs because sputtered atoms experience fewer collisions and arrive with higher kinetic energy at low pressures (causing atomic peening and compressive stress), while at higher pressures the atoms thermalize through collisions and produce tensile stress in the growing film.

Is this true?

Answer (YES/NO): NO